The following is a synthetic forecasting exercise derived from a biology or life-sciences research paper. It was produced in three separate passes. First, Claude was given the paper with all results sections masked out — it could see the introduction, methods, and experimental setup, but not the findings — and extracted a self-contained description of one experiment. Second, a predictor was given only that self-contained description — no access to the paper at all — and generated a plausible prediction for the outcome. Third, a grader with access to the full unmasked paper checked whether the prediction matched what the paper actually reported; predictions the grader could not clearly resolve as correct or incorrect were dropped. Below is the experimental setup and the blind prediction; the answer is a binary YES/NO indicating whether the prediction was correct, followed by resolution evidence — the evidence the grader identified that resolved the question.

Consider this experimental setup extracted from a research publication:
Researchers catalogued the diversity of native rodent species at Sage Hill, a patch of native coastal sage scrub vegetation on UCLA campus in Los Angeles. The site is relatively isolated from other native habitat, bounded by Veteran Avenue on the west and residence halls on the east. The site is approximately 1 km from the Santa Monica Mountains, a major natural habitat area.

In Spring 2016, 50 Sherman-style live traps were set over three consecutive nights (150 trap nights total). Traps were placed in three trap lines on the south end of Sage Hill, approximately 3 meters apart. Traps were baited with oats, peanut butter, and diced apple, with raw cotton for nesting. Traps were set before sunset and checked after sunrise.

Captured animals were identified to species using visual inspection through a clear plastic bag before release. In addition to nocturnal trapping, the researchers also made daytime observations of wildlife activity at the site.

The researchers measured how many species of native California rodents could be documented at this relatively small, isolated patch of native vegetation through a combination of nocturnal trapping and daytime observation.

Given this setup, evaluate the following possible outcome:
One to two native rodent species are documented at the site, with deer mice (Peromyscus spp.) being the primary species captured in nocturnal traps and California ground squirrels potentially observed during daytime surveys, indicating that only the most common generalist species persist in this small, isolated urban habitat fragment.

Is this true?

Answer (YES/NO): NO